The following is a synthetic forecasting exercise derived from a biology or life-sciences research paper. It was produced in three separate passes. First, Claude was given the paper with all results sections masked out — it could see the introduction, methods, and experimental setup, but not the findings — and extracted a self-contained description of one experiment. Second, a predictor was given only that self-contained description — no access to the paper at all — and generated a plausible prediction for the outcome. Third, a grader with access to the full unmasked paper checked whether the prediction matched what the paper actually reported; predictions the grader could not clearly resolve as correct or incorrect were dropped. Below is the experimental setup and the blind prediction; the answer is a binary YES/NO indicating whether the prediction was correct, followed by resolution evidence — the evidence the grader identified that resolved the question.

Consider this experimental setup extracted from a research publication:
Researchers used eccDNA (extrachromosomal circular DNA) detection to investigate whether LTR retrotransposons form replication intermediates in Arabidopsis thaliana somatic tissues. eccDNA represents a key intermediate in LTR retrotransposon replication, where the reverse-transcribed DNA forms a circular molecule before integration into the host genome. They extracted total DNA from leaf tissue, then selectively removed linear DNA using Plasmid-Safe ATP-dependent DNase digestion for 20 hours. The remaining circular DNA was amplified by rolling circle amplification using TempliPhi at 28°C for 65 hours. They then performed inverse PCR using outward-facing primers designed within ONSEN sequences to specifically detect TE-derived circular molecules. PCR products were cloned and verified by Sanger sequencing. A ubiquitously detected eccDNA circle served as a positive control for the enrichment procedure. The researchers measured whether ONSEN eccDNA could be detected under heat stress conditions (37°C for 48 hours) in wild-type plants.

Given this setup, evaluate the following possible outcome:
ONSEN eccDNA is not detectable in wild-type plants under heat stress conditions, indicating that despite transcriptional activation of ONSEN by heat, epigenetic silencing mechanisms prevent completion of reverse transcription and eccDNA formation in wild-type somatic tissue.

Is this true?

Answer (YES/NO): NO